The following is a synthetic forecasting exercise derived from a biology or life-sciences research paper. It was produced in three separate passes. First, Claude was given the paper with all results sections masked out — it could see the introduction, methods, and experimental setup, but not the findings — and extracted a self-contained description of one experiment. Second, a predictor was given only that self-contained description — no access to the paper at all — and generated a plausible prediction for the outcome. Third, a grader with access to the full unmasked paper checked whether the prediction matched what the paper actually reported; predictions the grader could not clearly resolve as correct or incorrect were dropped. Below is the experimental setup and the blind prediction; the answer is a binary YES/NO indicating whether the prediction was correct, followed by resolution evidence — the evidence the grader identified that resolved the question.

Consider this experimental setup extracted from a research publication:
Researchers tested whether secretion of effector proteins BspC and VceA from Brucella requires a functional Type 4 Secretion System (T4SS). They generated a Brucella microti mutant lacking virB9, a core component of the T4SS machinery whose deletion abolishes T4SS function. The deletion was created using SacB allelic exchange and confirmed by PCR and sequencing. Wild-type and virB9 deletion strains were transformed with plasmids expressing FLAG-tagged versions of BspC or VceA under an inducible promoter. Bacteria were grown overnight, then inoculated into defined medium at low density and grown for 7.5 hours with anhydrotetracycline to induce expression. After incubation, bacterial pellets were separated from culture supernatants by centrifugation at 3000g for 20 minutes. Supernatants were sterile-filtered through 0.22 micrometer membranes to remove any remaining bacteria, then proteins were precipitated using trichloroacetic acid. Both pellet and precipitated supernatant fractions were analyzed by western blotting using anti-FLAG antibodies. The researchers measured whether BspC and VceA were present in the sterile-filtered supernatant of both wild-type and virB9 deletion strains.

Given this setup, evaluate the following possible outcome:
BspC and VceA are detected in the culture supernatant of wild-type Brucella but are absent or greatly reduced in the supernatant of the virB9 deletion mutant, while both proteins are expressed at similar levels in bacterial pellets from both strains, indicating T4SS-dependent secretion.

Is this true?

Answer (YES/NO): NO